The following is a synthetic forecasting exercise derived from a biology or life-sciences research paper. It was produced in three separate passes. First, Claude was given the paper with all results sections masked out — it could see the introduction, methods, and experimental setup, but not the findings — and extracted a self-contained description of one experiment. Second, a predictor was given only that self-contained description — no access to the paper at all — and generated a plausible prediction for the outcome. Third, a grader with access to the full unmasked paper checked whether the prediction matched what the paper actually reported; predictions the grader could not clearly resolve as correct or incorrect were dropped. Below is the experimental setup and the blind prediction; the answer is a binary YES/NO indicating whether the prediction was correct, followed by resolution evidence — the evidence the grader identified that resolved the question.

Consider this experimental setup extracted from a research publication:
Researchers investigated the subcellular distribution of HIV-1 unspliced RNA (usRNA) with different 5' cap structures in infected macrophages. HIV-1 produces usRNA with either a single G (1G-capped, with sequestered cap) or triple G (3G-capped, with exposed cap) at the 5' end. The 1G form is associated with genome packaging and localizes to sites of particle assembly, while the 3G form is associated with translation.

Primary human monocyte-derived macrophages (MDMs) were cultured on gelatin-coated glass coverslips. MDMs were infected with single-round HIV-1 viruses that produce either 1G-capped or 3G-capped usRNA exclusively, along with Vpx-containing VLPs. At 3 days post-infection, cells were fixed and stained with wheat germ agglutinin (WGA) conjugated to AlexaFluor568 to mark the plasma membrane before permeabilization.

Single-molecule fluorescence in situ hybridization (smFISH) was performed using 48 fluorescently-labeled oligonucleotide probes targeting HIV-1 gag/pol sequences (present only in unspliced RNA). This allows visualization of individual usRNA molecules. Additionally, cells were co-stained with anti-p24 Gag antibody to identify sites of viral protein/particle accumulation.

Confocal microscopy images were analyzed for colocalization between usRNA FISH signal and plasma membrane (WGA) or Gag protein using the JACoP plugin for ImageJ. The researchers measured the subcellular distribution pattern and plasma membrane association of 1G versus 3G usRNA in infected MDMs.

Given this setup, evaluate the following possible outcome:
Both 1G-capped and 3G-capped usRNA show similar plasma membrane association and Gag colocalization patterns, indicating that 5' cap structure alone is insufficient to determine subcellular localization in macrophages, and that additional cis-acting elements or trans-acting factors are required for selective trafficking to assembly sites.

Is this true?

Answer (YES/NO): NO